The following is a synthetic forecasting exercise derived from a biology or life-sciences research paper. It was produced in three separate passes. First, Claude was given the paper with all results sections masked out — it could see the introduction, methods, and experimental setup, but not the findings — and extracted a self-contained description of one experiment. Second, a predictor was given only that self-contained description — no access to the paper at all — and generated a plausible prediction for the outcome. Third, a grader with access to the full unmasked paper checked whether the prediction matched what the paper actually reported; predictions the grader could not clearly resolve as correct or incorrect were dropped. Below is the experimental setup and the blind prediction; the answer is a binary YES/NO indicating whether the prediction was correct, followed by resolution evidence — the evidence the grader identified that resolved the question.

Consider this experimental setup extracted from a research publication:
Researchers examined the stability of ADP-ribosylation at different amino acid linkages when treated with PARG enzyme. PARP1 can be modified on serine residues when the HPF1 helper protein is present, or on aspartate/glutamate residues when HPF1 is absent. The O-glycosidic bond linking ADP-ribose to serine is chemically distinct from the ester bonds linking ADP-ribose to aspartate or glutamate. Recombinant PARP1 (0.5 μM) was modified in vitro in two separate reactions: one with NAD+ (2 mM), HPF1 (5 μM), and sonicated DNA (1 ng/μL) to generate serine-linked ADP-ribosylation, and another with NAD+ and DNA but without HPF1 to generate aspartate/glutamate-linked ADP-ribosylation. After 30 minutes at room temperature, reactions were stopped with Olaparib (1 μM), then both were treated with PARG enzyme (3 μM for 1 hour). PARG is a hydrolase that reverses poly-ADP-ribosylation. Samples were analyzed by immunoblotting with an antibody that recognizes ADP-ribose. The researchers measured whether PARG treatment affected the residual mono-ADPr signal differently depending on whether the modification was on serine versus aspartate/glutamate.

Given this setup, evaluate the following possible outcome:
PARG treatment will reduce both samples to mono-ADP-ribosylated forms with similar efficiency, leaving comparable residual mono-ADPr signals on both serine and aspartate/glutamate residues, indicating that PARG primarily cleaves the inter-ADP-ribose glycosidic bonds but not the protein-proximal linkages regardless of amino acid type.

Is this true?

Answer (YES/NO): NO